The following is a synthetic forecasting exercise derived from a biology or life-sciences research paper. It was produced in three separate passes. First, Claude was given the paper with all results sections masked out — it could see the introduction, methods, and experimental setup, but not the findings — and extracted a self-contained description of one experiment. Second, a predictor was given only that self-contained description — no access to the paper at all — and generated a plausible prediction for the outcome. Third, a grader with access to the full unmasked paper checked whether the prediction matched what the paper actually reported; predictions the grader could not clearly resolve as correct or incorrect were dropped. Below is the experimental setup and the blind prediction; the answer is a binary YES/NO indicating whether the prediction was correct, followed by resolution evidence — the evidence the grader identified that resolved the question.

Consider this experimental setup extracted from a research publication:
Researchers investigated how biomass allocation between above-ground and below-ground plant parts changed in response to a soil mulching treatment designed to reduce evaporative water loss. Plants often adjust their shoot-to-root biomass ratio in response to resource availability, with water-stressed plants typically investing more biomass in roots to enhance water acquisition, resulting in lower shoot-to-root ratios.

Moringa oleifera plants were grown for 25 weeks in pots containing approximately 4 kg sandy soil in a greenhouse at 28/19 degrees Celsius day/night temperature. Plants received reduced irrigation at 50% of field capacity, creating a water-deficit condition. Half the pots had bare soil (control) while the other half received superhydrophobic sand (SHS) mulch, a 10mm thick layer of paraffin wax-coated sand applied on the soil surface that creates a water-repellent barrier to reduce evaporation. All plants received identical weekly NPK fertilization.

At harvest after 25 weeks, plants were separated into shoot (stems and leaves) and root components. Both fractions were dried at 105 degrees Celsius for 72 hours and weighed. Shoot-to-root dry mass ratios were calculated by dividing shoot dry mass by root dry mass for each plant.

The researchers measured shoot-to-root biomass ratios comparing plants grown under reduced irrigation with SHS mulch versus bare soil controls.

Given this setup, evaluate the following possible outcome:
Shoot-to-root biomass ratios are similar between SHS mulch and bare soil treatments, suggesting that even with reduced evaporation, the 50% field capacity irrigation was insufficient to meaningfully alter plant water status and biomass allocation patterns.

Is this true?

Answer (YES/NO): NO